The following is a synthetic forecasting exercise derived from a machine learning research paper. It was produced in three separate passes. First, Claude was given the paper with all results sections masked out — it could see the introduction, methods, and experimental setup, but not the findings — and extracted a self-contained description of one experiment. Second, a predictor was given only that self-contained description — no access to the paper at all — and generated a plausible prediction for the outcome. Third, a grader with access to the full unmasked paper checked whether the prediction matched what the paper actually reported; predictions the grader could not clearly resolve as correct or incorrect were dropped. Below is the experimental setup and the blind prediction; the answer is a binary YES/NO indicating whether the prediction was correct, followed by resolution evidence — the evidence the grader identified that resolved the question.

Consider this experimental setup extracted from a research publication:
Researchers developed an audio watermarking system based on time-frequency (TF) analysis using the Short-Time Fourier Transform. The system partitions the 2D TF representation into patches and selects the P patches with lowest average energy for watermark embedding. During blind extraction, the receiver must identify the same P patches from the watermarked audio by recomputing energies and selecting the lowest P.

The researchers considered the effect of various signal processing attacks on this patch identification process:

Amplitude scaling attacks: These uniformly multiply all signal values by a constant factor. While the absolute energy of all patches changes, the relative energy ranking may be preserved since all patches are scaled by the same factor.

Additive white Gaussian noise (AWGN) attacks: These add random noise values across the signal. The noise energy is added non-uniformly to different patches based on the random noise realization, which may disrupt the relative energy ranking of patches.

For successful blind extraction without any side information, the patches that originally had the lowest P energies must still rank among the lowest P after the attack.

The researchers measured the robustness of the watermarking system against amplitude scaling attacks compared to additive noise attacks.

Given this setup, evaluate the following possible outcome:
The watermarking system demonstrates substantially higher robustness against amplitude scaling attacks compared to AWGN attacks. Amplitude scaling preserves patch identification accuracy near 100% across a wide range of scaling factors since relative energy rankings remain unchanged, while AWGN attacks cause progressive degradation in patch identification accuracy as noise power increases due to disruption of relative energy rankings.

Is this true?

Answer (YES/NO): YES